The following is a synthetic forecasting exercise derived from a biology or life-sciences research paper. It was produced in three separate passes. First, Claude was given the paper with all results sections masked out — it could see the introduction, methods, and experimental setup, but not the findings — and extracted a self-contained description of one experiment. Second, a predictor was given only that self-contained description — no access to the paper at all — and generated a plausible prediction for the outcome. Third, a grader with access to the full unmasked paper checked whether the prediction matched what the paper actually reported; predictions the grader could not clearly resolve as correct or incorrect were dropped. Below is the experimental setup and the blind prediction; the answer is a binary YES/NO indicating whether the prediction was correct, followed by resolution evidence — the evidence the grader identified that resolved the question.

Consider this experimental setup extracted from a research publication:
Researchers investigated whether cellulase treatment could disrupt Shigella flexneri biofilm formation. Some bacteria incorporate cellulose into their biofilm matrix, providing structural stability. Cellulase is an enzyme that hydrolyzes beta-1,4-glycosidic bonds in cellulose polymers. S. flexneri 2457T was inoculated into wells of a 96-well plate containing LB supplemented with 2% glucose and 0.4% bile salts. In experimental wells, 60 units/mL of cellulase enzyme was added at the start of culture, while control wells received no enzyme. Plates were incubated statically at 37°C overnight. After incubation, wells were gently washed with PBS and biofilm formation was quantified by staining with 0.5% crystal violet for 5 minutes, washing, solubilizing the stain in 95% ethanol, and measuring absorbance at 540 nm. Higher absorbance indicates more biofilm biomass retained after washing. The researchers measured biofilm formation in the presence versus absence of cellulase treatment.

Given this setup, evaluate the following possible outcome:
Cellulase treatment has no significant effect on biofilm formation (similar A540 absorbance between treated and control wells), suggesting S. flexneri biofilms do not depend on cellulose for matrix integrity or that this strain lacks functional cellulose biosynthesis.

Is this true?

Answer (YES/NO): NO